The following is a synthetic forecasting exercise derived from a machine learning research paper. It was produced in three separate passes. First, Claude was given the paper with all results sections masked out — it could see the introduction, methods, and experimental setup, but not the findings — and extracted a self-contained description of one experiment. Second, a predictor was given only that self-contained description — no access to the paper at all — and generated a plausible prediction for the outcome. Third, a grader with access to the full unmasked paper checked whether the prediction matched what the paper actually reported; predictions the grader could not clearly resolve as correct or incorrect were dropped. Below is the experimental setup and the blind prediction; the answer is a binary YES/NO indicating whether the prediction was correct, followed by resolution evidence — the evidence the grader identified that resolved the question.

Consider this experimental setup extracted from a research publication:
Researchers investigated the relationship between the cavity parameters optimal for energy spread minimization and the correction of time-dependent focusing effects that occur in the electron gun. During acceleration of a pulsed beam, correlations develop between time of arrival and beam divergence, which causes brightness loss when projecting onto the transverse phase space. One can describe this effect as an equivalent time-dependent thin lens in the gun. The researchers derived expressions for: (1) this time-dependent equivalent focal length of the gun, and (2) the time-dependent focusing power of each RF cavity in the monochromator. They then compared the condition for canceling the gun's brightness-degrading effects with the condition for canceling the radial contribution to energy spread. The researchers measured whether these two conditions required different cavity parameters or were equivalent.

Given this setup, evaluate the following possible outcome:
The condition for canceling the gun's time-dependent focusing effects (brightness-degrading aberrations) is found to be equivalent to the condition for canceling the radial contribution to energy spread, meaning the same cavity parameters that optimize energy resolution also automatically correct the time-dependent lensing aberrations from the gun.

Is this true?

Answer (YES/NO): YES